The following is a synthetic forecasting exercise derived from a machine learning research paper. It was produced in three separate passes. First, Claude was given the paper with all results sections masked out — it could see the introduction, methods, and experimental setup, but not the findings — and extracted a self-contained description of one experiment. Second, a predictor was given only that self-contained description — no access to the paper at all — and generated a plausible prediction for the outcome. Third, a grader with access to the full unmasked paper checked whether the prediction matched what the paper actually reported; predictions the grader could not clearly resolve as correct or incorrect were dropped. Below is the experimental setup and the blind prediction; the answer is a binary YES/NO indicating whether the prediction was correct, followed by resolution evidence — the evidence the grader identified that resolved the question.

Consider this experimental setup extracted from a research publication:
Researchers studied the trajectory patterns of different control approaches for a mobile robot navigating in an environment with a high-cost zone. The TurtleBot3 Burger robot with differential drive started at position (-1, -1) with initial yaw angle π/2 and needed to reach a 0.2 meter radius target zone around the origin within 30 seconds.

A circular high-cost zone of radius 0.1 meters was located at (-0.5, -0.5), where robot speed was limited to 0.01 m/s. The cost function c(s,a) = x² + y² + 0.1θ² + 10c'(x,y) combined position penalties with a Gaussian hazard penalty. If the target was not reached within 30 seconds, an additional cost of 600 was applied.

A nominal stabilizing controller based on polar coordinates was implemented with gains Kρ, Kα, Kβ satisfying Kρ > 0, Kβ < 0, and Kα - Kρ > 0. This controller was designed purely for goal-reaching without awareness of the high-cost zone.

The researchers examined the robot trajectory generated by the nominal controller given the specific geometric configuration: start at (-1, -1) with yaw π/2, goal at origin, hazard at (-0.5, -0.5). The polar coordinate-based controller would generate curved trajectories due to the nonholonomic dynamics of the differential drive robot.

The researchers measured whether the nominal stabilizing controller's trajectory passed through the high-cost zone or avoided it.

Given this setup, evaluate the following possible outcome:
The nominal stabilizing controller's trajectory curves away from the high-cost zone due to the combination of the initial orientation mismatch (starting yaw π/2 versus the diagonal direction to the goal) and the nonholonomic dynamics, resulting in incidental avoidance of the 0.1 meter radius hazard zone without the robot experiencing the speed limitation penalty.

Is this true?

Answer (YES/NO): NO